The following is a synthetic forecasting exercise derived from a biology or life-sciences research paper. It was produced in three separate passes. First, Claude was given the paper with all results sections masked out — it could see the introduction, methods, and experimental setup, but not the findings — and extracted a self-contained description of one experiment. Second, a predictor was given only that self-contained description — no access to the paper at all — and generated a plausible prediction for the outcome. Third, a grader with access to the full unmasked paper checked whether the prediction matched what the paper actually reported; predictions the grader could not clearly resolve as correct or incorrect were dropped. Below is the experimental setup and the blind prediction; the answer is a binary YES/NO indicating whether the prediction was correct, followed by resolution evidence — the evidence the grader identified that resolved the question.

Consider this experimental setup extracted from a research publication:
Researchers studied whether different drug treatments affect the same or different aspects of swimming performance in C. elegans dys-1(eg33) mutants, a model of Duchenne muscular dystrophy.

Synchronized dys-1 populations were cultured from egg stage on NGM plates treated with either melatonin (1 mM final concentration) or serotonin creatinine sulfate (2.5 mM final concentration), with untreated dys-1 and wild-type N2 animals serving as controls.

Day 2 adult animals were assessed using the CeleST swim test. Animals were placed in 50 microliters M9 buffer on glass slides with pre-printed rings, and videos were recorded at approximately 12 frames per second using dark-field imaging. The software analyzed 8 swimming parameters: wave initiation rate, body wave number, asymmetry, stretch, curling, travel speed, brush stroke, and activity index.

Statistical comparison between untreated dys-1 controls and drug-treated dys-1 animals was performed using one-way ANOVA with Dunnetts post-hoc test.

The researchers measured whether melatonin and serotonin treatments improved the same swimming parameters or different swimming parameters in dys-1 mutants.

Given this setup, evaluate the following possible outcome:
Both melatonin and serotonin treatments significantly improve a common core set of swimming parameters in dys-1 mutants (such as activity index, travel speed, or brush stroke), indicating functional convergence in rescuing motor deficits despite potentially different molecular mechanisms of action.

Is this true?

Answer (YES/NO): YES